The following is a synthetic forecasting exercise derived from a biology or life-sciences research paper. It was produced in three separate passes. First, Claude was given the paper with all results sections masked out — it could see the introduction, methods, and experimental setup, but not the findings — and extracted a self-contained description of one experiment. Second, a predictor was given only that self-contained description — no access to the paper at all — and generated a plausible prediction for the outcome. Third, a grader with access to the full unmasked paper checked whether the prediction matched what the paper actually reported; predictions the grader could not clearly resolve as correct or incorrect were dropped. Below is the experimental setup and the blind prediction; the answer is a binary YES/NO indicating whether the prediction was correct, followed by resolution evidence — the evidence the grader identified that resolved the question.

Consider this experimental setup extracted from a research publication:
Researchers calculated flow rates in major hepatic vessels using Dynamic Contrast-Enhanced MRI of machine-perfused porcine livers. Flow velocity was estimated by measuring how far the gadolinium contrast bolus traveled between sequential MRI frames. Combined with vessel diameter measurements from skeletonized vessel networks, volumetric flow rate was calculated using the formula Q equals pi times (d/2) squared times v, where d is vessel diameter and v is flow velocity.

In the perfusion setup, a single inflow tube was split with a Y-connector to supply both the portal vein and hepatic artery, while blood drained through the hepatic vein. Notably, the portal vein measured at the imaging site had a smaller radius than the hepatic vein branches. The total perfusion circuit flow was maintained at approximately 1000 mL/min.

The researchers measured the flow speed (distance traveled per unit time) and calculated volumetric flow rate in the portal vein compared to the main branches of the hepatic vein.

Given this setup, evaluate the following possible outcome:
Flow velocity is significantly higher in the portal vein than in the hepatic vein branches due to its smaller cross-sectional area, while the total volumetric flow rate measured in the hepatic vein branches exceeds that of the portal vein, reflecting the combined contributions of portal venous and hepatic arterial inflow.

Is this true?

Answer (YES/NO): NO